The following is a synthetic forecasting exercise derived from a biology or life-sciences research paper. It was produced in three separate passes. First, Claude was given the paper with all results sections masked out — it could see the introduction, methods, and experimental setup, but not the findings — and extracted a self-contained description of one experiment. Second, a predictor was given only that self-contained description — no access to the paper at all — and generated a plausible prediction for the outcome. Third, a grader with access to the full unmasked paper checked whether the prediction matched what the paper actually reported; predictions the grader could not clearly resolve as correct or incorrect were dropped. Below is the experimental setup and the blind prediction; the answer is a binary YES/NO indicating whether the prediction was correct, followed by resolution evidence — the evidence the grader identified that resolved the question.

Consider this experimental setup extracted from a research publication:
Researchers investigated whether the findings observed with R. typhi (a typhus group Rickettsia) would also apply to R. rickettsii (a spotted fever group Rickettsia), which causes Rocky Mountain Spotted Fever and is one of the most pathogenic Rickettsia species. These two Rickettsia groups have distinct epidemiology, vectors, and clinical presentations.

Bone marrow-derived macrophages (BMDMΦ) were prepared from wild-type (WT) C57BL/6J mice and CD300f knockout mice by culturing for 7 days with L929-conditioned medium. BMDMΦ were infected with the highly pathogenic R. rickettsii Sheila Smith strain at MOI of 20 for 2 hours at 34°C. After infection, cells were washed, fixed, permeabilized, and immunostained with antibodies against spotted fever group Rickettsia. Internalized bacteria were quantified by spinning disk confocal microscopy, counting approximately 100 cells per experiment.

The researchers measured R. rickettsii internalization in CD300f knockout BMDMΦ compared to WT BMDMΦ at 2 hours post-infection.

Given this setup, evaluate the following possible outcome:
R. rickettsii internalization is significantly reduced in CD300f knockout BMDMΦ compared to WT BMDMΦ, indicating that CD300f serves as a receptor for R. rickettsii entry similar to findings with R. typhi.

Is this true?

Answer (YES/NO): YES